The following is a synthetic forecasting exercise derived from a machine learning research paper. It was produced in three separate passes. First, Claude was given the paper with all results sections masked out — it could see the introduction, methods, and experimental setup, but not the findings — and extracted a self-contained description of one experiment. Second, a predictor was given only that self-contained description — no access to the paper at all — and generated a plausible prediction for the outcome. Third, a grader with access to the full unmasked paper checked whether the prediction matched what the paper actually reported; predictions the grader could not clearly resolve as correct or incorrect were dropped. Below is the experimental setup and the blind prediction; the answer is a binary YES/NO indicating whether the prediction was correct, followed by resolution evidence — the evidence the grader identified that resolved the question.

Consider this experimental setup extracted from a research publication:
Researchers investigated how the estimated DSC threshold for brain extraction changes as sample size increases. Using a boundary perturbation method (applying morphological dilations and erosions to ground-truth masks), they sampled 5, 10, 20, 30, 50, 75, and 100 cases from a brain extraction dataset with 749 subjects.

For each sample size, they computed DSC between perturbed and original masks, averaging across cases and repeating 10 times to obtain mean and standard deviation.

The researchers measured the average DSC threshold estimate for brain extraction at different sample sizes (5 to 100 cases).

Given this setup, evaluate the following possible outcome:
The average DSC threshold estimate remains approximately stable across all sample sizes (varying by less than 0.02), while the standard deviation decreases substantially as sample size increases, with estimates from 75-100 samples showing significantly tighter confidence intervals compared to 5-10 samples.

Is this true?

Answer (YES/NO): YES